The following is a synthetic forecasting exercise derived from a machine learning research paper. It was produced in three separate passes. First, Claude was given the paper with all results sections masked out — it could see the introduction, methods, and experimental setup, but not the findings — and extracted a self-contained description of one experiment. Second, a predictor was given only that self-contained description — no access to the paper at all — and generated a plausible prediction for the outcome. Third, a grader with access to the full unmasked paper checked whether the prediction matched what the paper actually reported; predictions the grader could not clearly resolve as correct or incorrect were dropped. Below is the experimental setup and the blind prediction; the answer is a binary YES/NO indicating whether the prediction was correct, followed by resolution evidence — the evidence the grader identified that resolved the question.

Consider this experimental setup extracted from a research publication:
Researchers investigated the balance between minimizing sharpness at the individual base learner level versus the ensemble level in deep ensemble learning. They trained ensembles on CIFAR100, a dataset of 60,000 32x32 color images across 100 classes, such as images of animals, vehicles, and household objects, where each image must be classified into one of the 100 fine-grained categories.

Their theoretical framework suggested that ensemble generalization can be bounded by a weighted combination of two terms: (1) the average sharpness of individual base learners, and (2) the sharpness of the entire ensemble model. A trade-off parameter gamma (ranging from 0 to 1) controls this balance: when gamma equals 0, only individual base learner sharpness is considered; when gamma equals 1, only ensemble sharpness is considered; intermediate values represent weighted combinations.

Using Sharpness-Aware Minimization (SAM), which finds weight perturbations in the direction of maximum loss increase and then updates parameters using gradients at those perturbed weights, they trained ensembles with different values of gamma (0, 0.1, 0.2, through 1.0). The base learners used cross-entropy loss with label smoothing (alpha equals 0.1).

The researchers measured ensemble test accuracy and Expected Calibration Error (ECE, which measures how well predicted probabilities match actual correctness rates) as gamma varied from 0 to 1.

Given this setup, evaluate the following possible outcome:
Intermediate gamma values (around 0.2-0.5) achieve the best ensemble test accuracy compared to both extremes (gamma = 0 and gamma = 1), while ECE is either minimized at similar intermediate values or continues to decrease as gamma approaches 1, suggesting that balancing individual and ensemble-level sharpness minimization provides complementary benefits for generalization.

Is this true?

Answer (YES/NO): NO